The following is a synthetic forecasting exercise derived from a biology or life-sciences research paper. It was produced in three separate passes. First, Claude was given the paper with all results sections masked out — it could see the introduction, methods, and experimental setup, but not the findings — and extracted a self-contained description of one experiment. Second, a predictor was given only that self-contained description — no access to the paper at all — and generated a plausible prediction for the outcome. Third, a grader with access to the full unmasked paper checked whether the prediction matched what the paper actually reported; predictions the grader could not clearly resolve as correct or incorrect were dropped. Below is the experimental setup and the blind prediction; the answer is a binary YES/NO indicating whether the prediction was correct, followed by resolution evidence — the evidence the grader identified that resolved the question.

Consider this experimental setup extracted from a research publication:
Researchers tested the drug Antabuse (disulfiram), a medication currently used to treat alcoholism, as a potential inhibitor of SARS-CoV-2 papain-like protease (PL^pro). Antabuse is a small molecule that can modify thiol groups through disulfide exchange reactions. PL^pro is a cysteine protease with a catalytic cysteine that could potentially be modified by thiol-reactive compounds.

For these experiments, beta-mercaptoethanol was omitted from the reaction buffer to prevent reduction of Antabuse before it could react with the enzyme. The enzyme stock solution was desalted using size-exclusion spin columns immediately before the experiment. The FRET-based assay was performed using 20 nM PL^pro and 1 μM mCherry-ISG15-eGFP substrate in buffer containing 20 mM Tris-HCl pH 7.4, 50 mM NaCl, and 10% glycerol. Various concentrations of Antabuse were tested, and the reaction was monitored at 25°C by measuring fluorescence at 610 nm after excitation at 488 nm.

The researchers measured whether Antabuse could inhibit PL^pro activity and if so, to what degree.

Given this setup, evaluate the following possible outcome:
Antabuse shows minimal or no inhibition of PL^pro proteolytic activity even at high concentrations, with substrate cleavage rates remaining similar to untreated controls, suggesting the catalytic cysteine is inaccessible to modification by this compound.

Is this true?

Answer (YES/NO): NO